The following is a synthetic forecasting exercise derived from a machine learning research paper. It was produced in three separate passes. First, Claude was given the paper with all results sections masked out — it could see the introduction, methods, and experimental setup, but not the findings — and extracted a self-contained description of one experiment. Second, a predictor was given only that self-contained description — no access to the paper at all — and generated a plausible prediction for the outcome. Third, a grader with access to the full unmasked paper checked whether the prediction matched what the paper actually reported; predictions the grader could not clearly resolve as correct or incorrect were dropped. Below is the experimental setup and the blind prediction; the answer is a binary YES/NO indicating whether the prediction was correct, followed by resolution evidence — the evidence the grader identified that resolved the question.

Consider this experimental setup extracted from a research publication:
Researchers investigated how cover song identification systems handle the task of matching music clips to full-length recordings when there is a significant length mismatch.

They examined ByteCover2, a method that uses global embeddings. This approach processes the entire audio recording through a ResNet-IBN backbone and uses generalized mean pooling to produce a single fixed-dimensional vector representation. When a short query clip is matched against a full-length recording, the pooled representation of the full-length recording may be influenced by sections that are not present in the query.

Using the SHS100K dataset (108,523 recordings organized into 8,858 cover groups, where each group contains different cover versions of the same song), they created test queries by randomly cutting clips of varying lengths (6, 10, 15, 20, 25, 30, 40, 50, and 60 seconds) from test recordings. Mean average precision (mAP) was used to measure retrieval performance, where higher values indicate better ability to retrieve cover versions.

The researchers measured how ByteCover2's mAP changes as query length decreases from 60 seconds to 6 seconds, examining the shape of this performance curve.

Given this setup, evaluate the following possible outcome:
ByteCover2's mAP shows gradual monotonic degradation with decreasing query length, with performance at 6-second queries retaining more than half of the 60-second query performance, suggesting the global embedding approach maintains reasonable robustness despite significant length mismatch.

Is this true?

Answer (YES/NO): NO